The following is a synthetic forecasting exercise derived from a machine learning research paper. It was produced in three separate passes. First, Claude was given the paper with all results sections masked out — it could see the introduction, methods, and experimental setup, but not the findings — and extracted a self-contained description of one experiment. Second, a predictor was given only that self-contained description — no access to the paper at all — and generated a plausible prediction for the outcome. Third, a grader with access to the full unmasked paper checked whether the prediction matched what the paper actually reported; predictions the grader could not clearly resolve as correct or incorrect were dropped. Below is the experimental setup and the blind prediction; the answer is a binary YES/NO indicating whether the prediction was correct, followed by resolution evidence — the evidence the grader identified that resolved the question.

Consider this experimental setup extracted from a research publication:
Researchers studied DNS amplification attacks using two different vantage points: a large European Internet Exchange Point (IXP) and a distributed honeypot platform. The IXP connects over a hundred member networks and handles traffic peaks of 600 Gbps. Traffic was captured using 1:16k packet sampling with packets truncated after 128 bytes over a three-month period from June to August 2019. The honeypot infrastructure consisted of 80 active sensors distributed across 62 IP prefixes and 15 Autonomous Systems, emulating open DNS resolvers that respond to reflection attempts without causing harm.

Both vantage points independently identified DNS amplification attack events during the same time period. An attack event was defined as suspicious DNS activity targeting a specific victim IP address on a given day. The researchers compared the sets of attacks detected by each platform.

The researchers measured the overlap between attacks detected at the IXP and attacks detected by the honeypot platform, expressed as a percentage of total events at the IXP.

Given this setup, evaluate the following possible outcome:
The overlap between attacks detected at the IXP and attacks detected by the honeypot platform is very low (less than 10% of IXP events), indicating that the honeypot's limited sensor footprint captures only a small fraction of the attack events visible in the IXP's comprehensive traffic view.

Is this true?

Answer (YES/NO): YES